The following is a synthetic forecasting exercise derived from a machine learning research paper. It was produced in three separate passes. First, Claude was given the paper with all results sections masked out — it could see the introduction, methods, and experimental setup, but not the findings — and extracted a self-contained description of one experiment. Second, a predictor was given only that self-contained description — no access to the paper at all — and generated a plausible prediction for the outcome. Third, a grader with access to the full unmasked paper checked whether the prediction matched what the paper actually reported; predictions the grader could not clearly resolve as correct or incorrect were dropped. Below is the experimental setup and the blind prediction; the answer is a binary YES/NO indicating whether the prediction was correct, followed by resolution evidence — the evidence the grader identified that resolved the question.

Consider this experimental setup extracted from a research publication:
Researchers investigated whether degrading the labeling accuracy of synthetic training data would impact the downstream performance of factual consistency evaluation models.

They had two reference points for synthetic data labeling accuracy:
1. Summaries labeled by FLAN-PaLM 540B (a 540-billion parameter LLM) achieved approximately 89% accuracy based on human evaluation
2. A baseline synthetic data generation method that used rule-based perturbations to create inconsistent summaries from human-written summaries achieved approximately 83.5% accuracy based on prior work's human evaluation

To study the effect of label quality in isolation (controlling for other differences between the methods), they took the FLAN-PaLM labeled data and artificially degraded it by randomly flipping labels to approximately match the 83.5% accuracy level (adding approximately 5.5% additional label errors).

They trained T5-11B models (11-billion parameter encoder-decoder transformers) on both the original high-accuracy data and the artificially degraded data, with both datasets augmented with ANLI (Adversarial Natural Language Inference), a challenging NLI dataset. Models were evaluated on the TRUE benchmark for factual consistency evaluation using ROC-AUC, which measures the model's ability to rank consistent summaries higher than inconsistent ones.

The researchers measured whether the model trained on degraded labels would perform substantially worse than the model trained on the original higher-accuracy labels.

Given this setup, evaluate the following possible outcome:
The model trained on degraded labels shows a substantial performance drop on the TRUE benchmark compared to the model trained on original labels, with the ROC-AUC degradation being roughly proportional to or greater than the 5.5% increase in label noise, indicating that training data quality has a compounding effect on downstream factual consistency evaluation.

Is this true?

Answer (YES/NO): NO